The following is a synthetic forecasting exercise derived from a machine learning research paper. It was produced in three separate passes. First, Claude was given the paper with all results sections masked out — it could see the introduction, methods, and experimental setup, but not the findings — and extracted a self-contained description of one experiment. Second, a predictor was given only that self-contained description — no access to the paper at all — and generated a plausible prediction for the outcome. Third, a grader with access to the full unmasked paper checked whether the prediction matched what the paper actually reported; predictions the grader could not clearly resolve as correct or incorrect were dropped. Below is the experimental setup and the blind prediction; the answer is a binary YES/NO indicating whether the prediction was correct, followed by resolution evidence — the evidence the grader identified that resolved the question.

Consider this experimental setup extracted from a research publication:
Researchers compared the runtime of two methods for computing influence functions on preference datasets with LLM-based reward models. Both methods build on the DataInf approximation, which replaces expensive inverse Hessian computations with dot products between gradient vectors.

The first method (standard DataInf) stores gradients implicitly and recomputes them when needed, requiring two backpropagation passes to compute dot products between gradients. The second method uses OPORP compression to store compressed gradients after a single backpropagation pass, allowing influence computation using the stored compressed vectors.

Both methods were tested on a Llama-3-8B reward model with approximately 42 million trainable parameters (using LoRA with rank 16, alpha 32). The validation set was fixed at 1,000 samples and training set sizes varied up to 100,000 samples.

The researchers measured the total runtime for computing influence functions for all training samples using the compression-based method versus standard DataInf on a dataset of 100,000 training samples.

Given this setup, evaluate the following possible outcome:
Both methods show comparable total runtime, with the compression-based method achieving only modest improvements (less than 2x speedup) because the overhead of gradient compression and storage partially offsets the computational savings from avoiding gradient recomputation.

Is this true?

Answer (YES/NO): NO